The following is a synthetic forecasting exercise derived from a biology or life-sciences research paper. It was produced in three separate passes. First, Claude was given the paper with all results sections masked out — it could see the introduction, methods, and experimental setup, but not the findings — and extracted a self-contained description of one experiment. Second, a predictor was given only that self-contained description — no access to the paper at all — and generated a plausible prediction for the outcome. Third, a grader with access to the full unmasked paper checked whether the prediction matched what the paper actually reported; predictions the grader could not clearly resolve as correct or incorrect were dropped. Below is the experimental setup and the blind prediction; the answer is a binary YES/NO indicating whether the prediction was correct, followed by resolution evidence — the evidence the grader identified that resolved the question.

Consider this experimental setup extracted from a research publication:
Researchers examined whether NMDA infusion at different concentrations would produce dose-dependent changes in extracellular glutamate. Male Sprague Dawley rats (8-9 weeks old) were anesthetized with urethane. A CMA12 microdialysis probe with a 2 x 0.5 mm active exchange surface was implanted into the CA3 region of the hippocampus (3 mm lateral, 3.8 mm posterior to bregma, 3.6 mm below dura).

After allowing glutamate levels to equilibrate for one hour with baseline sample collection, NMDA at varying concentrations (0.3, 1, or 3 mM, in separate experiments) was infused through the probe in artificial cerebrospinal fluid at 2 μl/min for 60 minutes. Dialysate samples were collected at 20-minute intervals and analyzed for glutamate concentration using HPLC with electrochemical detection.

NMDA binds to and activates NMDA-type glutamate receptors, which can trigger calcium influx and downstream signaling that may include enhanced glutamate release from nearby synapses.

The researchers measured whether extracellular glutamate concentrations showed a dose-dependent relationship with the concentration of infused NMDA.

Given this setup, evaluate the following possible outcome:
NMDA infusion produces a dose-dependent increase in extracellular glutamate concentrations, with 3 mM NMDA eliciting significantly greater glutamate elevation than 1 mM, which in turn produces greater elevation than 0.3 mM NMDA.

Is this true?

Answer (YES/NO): YES